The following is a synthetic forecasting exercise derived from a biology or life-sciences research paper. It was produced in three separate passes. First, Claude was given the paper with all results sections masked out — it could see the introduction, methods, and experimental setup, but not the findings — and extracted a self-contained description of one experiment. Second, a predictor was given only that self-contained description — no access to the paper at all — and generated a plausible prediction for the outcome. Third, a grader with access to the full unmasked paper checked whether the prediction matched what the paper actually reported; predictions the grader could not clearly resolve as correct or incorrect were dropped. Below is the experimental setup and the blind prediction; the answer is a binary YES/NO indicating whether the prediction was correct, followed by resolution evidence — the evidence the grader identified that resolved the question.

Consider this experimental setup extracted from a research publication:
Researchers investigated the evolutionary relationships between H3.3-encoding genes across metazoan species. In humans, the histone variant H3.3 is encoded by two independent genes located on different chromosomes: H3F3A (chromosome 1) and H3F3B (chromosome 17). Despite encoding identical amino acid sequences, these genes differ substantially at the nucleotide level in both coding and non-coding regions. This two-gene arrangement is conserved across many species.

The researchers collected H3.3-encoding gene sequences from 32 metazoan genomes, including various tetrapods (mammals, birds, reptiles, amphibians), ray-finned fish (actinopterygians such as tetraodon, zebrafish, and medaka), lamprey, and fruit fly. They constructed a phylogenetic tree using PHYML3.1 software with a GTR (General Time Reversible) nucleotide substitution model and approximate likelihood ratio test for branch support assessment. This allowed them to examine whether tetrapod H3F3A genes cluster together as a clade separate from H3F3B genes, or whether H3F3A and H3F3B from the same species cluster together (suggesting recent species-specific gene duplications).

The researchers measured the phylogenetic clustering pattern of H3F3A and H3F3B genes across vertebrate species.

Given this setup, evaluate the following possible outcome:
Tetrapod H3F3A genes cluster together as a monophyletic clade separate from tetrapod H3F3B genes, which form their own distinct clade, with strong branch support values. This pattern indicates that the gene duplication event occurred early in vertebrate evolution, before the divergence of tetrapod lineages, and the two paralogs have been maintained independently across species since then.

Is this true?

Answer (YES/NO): NO